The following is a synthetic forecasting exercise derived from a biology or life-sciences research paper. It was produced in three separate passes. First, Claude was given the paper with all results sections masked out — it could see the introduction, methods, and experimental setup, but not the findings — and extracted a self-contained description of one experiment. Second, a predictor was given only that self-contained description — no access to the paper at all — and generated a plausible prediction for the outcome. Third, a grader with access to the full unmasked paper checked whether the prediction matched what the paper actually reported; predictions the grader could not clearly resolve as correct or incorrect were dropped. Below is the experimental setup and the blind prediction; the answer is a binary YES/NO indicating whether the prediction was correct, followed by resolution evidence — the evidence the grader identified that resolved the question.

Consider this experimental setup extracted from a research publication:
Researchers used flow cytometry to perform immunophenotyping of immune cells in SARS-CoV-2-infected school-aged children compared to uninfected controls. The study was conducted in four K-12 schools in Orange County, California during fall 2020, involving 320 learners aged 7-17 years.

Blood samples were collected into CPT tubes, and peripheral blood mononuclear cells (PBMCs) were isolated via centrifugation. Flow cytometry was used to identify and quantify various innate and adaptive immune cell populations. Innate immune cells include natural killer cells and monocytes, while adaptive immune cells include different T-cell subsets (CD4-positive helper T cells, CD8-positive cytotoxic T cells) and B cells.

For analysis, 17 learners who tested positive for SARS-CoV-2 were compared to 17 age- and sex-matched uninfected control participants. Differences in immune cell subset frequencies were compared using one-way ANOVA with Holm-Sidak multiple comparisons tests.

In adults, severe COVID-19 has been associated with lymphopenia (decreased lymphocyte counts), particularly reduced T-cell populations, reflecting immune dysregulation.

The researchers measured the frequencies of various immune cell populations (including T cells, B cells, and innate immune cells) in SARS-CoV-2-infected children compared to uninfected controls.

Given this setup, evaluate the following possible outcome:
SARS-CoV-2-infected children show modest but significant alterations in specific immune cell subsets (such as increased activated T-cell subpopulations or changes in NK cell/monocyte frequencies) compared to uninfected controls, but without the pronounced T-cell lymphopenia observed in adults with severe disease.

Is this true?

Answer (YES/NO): YES